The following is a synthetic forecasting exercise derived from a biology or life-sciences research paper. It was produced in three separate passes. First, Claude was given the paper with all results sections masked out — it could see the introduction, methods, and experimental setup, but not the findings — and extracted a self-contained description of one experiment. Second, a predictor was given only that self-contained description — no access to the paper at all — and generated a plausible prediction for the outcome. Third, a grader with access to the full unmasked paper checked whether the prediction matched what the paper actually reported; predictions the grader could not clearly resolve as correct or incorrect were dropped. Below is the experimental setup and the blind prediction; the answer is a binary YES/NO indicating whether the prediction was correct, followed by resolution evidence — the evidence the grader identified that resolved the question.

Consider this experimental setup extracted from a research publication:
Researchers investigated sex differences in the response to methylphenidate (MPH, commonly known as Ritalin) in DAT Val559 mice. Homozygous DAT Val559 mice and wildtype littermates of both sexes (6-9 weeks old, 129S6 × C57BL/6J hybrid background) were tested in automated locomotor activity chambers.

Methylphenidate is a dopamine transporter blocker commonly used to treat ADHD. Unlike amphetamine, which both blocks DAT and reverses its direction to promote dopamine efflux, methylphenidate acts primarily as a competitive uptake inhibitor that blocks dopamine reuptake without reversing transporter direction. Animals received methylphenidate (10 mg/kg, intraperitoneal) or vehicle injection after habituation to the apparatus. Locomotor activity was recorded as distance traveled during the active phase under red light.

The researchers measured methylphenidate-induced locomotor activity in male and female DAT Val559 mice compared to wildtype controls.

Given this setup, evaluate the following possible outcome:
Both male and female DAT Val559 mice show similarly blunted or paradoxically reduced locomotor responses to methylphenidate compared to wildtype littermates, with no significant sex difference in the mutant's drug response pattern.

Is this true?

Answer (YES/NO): NO